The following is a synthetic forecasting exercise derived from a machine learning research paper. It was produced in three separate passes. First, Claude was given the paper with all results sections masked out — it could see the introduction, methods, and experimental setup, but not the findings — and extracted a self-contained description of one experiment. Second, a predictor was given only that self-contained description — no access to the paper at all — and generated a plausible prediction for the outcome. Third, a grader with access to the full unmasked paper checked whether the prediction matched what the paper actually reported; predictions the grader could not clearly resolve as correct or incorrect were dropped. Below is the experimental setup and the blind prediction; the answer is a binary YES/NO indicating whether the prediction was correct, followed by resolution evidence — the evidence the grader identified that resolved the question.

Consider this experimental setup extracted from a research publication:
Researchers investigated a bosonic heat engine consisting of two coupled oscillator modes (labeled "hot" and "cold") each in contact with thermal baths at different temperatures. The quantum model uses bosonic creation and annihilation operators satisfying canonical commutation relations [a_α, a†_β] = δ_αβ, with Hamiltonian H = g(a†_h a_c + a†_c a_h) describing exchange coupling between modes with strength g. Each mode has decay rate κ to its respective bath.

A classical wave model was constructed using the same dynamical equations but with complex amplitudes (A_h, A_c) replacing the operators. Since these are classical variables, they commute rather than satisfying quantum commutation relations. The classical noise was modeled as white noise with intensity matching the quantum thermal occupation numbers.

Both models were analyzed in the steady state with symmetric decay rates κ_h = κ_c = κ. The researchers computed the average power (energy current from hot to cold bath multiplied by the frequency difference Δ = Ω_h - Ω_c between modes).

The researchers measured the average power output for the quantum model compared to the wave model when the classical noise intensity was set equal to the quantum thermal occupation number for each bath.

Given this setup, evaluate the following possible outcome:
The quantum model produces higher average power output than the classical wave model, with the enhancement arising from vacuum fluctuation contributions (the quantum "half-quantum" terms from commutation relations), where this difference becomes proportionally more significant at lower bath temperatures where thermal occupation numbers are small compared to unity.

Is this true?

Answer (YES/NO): NO